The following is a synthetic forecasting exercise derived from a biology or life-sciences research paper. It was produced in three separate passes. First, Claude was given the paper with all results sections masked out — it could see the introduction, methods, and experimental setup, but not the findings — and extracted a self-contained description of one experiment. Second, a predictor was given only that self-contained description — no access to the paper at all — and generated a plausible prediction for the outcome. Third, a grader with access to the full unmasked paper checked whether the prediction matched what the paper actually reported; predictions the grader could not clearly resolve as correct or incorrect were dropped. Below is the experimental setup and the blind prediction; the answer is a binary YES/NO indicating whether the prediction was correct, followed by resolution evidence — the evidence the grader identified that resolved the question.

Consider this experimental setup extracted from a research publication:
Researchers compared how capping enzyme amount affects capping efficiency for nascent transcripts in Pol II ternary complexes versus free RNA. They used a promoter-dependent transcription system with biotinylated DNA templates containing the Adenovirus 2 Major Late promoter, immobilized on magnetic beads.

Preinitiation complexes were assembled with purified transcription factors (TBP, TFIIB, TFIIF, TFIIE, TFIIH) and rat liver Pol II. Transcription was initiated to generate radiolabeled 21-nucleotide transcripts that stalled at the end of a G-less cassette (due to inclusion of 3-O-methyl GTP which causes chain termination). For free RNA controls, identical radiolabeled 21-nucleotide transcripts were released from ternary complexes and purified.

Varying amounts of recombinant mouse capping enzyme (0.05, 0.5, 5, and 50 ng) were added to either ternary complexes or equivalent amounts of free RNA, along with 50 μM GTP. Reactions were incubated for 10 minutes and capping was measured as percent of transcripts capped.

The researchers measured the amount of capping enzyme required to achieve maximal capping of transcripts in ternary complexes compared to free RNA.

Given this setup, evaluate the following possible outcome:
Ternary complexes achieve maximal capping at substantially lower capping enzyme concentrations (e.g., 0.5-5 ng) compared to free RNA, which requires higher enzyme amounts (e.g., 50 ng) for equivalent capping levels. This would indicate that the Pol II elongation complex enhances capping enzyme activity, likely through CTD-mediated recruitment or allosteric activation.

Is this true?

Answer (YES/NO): YES